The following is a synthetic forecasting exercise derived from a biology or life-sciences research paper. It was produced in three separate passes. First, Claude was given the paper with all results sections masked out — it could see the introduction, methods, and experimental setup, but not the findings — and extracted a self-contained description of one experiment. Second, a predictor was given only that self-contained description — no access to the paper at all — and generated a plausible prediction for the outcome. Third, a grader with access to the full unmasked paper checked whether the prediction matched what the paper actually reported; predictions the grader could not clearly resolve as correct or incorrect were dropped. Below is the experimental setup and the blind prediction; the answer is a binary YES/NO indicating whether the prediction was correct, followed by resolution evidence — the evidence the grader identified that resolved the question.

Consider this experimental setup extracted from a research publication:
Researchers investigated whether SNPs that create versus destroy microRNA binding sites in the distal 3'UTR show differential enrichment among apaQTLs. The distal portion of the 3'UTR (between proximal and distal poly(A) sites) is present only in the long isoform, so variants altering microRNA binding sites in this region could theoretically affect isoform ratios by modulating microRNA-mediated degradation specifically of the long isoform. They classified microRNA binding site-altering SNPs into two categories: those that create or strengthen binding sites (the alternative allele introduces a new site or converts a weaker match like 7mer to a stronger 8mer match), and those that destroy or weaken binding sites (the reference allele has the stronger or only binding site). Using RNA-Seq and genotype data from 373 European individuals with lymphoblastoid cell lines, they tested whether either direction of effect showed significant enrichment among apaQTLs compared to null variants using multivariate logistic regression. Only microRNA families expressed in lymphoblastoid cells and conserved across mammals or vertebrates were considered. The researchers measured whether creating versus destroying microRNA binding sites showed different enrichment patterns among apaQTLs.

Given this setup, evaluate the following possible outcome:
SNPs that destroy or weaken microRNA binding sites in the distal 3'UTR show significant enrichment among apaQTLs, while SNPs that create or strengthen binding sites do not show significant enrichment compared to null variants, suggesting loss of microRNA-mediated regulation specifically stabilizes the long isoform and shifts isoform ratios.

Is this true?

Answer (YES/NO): NO